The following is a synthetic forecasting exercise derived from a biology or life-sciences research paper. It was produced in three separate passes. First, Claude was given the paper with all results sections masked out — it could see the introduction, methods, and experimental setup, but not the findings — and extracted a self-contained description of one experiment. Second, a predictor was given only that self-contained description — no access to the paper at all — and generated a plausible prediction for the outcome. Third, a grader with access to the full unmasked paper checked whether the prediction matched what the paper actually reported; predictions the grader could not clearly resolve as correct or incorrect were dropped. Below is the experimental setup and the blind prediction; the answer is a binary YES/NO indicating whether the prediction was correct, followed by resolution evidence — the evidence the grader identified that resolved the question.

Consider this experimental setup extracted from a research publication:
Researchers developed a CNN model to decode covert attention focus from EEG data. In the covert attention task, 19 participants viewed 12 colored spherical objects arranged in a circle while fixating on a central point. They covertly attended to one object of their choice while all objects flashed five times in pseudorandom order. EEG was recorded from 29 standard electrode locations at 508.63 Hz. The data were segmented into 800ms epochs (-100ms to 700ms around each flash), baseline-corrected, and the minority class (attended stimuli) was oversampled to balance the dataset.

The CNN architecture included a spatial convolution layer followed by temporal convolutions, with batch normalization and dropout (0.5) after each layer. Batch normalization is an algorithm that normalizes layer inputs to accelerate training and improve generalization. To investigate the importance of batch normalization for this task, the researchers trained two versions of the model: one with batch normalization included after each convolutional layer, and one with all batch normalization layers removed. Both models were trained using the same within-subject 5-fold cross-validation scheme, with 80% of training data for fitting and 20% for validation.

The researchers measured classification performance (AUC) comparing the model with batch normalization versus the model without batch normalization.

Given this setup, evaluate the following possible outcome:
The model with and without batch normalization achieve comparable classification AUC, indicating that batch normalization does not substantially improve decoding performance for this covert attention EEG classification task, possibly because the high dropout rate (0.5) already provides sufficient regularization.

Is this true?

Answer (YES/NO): NO